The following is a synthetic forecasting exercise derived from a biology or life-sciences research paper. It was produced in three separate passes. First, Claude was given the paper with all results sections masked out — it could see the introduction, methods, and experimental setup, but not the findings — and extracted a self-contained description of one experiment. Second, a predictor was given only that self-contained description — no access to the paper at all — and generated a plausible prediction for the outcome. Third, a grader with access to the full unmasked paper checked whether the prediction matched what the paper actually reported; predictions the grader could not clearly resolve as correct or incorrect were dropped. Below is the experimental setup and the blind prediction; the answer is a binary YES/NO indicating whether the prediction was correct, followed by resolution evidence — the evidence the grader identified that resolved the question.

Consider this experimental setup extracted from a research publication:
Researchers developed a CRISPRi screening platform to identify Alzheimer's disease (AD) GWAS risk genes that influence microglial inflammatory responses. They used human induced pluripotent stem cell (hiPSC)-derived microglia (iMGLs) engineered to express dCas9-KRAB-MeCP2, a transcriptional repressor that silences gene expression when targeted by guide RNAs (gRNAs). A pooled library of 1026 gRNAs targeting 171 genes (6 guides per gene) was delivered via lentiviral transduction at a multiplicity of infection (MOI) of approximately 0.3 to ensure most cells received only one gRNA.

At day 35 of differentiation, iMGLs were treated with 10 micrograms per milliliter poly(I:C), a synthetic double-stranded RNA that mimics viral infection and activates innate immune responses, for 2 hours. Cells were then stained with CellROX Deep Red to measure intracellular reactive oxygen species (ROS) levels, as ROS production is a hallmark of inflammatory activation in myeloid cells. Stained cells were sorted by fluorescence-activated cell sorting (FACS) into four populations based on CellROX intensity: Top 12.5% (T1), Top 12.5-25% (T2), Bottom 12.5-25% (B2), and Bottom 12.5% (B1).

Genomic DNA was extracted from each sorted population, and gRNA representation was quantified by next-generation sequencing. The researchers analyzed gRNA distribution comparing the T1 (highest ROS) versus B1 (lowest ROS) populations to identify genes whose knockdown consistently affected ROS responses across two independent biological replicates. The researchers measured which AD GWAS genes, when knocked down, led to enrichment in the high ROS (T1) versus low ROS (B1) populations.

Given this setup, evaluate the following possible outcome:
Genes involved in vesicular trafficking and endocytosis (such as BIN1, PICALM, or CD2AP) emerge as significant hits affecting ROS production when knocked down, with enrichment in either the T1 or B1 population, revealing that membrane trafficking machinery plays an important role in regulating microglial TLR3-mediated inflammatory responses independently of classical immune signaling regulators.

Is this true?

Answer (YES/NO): NO